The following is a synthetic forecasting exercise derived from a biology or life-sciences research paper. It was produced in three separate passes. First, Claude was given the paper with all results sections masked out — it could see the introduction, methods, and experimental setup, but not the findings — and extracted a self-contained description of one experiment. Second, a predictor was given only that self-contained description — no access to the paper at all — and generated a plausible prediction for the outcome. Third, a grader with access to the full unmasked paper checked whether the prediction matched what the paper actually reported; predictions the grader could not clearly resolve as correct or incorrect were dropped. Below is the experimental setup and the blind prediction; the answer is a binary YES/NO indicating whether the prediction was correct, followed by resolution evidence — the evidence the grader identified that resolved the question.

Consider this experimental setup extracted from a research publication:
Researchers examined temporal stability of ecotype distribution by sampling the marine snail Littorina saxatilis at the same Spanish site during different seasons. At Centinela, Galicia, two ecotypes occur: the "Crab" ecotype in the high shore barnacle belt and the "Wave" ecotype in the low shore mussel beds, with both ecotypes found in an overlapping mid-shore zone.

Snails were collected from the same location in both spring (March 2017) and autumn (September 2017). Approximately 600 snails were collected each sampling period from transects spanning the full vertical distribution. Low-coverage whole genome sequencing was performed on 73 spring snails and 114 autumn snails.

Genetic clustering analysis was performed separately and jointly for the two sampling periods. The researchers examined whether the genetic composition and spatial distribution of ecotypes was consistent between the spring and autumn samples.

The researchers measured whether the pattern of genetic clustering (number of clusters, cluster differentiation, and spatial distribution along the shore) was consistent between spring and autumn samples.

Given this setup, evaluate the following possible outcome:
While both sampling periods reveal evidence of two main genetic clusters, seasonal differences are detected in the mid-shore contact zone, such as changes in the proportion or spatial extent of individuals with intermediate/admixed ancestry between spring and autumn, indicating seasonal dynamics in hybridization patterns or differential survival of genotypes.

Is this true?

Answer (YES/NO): NO